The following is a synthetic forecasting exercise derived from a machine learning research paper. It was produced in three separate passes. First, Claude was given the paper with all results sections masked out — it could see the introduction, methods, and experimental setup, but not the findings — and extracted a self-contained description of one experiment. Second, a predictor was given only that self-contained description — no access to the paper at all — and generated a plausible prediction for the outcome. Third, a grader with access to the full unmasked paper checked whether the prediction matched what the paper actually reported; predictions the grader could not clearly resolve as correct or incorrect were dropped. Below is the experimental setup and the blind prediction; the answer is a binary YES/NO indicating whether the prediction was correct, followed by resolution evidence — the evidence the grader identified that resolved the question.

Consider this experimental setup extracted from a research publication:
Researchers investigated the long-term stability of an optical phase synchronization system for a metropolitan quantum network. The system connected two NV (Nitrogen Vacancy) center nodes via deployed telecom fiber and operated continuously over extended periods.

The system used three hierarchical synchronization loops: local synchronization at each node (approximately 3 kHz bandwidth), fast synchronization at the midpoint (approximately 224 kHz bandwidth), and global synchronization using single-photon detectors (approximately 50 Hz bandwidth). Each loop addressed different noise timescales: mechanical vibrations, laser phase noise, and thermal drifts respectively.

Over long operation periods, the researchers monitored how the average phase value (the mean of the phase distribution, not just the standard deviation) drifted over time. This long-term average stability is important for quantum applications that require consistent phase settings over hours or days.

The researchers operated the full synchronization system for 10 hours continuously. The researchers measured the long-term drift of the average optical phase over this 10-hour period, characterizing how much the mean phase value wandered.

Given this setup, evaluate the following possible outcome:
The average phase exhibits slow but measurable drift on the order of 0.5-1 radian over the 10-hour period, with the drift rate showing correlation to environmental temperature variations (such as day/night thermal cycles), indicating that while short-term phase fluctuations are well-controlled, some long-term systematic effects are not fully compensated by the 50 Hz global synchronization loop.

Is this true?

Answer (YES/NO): NO